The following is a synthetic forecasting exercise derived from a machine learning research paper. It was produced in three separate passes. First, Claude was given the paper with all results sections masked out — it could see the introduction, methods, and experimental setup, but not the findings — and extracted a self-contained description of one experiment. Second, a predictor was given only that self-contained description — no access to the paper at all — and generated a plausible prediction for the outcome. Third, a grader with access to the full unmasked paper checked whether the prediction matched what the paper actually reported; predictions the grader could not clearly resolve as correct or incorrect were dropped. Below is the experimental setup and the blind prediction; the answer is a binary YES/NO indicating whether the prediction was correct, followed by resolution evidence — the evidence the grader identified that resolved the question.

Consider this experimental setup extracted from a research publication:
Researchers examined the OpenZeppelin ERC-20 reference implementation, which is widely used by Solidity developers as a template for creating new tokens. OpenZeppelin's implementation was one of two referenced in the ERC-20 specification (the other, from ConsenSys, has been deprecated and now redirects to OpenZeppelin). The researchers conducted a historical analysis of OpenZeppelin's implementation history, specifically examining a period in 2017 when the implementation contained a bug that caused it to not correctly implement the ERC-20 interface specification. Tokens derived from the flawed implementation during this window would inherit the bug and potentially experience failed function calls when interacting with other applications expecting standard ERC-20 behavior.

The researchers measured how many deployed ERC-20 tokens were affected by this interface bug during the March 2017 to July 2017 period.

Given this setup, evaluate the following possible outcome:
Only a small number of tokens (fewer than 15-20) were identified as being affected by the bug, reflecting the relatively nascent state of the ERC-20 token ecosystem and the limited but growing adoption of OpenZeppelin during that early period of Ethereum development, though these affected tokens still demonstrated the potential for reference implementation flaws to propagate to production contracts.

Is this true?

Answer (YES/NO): NO